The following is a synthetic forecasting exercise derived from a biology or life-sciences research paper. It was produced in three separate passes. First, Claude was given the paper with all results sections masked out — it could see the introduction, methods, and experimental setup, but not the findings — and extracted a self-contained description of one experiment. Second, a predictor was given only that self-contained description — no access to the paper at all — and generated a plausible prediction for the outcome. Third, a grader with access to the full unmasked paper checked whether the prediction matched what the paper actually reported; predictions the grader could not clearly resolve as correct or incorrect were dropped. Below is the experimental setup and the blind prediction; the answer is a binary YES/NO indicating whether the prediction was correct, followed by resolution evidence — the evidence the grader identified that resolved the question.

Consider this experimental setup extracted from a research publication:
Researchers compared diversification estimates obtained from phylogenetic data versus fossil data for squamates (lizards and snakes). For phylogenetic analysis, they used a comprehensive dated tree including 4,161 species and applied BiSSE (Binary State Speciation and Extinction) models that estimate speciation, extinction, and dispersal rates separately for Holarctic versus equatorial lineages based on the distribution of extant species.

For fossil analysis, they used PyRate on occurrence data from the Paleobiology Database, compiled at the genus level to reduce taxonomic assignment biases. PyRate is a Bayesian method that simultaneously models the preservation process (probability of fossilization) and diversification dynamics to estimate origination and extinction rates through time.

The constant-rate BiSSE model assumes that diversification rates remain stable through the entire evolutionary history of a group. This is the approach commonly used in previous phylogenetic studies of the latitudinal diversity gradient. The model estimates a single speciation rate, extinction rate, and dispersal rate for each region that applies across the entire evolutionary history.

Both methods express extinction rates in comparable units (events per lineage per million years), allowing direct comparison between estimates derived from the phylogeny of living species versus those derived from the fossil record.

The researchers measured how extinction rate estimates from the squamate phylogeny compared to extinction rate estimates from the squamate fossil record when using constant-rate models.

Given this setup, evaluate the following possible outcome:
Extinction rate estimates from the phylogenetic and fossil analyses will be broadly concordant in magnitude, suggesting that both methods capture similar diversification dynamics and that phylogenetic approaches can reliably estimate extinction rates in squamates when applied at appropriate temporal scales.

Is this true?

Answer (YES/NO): NO